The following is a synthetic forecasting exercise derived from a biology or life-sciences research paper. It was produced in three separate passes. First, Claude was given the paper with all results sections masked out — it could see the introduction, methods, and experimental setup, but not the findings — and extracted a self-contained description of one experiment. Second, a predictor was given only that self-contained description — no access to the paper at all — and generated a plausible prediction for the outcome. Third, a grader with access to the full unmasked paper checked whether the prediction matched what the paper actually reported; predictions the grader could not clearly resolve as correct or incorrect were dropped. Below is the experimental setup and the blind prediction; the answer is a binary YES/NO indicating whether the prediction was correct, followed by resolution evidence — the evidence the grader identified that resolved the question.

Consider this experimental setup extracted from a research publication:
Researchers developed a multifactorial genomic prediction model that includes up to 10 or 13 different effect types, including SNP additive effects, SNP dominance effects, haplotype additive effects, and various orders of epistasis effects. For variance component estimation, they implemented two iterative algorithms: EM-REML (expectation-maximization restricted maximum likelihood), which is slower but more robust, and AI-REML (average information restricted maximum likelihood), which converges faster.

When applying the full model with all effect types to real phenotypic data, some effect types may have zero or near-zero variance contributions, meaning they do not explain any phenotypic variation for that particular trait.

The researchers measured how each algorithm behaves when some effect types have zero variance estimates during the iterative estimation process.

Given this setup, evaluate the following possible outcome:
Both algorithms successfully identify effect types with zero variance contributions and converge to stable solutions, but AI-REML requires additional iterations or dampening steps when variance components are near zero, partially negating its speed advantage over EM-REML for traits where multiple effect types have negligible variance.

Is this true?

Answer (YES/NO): NO